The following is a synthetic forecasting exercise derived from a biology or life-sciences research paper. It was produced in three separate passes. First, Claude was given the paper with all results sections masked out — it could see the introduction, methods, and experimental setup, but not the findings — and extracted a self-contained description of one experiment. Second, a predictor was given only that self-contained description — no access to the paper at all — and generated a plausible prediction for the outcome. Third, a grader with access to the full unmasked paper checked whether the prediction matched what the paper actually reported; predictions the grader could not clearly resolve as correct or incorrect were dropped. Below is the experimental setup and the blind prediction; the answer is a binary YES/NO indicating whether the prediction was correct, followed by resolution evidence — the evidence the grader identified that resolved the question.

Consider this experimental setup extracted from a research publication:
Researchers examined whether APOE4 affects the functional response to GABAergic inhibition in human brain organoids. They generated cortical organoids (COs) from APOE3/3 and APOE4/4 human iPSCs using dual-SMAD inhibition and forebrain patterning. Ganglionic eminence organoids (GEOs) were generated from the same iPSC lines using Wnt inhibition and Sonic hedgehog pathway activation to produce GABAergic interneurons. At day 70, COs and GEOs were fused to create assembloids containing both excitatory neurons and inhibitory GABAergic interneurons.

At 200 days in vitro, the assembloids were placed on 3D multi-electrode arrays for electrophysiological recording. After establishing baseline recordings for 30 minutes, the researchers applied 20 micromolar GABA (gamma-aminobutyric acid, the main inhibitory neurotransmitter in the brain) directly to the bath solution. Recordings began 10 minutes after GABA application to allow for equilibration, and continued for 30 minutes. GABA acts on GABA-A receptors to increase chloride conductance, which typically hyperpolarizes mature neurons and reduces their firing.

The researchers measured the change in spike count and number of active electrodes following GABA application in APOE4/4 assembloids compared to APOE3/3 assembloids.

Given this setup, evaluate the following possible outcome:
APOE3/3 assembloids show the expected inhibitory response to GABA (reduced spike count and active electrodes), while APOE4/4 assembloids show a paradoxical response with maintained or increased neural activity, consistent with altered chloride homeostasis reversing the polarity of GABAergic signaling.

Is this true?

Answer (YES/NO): NO